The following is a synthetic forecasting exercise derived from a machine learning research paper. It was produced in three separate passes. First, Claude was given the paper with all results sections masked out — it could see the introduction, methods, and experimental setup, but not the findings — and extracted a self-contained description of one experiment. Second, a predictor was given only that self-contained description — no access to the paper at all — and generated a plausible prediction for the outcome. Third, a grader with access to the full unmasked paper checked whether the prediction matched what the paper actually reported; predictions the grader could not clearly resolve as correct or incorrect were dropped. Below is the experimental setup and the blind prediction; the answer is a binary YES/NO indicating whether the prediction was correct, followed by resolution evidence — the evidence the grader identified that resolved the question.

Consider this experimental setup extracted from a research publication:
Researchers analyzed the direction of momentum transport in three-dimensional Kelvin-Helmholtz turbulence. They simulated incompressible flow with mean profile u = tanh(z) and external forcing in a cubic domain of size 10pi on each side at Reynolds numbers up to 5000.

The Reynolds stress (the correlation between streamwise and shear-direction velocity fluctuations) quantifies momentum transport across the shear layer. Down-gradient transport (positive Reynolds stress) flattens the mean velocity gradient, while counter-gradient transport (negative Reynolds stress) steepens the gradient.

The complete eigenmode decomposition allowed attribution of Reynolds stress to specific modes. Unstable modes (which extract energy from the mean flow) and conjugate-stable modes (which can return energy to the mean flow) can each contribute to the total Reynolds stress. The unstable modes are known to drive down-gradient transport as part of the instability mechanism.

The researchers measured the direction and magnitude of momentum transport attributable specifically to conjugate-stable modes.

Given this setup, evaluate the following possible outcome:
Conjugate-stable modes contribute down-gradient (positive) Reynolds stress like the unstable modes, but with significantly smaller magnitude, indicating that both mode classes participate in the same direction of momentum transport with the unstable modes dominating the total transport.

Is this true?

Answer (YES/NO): NO